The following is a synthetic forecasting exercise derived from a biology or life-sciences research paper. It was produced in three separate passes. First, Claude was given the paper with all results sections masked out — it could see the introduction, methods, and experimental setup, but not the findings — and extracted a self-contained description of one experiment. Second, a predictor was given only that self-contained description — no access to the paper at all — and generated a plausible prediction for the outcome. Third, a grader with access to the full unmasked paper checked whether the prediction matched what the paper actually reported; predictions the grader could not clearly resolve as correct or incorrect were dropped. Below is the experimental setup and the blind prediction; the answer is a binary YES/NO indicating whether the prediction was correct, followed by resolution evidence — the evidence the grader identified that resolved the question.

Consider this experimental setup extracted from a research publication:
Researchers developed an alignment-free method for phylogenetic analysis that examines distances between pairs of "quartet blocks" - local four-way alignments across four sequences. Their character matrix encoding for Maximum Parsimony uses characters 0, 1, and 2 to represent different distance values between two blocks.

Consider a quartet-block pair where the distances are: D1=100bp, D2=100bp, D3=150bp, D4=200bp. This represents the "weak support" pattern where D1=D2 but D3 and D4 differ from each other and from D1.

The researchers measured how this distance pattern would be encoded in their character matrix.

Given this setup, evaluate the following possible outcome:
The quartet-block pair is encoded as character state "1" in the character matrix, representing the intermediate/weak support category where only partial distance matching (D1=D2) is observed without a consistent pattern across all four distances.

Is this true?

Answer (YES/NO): NO